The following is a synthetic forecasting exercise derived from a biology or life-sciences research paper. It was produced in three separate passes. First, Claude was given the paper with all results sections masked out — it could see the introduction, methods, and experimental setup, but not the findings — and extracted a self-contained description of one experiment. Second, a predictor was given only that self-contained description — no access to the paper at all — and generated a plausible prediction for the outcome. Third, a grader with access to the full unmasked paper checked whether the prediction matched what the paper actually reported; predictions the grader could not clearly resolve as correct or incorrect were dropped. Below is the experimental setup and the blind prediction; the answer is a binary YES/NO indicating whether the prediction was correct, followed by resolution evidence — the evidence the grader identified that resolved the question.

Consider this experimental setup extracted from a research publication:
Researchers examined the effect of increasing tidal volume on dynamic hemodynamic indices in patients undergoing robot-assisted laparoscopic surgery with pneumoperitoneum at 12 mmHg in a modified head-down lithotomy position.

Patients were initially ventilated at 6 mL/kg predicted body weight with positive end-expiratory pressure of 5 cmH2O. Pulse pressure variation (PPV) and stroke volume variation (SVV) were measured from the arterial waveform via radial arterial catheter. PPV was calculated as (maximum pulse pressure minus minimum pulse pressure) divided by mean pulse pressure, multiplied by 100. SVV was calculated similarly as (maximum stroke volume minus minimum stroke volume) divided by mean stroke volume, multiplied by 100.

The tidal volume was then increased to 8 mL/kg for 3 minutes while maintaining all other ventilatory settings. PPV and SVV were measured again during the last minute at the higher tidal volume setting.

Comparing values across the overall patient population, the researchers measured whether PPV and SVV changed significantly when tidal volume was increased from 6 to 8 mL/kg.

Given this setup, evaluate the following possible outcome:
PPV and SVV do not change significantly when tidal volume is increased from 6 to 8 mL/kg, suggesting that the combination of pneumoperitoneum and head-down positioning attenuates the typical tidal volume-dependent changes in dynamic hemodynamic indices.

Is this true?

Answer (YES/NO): NO